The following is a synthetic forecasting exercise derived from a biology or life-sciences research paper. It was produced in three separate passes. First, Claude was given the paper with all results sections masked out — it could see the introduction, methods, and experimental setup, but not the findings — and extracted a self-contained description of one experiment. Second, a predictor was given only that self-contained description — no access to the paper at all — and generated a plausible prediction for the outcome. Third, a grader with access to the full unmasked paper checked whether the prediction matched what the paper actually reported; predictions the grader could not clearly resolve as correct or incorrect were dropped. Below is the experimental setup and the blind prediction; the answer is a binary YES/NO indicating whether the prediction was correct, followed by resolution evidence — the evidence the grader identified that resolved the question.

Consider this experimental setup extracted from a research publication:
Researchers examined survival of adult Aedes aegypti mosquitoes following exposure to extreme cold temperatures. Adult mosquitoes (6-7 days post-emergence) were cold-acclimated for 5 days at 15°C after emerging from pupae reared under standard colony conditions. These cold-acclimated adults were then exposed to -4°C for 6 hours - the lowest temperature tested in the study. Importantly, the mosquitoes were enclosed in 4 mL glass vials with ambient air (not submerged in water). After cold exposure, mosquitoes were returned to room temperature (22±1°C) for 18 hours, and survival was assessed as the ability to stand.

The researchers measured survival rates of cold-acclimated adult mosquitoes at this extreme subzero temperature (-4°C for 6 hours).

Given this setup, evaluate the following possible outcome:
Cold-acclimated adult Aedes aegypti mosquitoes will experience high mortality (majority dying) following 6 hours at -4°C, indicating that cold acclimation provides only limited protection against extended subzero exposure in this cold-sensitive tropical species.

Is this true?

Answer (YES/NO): YES